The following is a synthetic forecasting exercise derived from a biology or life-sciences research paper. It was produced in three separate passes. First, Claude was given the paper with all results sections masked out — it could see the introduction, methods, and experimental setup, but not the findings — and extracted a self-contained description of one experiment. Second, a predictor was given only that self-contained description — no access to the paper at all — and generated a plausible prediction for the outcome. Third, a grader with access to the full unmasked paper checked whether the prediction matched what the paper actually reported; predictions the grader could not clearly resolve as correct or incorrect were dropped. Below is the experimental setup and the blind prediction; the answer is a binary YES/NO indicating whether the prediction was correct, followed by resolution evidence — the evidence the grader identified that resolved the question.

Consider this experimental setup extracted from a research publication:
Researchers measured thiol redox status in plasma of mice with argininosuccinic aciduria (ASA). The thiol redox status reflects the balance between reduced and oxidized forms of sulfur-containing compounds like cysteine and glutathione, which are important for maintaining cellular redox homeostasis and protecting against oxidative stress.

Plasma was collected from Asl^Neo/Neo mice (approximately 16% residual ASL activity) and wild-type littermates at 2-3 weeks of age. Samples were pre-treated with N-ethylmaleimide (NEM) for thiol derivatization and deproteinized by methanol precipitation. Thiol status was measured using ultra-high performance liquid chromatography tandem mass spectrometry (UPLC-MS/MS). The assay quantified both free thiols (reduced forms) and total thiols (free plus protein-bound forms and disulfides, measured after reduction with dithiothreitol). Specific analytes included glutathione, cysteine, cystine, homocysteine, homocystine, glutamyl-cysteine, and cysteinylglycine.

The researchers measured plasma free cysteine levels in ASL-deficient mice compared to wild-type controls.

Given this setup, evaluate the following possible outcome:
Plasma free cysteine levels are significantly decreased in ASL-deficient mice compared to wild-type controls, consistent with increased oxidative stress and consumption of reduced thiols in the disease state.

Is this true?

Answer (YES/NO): NO